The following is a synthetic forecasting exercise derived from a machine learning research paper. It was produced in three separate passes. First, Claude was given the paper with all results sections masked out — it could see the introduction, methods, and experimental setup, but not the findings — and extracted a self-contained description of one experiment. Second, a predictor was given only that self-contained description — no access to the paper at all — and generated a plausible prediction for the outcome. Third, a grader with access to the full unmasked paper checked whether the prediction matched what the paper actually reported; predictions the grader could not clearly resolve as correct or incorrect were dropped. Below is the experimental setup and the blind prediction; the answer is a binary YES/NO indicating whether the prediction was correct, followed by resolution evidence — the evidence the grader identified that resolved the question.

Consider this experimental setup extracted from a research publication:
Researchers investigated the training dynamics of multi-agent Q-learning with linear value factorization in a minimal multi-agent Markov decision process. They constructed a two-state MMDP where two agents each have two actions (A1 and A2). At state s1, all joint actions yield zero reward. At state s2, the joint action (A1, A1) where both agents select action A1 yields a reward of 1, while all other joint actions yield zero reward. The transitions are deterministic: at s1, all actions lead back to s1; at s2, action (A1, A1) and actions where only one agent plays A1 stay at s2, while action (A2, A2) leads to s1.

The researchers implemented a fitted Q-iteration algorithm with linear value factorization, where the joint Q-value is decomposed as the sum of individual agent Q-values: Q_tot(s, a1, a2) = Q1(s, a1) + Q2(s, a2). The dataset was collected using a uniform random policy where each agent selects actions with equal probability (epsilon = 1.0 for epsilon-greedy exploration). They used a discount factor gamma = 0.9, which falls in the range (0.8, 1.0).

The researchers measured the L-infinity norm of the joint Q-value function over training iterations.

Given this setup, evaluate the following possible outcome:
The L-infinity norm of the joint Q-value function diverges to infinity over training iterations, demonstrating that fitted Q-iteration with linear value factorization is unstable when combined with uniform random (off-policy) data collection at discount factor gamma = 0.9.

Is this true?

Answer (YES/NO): YES